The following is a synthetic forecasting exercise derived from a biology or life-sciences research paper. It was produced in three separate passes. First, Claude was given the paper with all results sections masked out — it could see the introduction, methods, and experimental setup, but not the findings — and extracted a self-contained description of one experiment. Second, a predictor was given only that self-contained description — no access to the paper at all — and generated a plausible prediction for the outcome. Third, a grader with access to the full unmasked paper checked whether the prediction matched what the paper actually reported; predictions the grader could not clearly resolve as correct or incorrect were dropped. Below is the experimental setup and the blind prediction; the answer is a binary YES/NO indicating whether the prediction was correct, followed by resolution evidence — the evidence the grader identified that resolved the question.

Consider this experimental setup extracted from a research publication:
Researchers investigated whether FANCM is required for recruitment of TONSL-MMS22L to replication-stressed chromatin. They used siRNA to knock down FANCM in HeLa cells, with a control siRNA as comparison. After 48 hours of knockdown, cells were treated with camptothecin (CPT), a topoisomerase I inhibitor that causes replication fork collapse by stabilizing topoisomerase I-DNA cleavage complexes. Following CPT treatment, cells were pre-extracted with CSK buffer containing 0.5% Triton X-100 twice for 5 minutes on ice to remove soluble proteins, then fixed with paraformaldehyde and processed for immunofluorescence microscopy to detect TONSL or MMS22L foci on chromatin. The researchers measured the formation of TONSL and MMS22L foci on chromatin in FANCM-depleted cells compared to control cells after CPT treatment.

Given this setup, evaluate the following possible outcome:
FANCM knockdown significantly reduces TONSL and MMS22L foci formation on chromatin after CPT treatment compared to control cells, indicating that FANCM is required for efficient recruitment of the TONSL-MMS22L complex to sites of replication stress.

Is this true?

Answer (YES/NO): YES